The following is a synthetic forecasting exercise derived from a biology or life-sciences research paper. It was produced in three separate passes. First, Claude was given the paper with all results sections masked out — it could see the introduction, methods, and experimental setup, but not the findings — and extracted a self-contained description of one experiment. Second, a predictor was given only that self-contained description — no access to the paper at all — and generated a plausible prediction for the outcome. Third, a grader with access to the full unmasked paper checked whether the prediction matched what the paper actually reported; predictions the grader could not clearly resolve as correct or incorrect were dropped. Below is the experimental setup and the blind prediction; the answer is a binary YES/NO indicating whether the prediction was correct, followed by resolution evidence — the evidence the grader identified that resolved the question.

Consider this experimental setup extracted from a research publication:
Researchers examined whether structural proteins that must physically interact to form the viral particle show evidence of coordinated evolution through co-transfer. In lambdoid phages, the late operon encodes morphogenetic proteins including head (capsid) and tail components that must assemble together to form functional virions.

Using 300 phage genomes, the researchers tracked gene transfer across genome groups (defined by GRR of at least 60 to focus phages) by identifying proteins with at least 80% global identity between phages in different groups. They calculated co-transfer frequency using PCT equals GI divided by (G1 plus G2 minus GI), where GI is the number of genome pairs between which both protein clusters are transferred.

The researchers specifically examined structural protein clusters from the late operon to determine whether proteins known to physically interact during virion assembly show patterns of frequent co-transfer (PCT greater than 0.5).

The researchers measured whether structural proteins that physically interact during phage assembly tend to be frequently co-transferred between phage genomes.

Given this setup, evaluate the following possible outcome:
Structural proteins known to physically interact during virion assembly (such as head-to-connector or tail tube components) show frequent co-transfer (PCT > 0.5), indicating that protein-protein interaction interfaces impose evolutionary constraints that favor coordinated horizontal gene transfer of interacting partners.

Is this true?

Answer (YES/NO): YES